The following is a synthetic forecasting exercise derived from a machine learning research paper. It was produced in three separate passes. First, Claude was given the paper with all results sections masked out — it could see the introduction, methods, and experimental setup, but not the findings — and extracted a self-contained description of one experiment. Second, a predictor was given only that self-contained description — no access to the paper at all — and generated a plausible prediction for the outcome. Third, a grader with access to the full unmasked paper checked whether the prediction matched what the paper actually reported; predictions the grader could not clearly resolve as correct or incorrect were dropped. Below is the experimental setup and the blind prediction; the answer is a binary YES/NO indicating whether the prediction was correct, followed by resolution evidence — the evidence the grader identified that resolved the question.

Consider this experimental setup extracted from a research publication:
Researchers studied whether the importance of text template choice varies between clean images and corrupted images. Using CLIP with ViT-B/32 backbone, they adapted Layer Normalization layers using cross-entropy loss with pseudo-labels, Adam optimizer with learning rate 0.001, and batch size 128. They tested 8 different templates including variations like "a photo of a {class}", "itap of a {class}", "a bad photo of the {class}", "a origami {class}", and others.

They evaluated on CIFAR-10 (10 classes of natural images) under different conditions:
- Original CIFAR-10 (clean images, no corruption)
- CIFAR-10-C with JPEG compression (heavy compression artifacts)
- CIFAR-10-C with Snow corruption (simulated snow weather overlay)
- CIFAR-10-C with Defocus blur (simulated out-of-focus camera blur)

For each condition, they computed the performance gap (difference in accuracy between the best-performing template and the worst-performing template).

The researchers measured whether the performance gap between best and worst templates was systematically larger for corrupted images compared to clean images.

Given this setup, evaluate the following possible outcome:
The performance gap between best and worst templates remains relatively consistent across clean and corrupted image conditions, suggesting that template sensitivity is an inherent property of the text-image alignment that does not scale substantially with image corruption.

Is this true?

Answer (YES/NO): NO